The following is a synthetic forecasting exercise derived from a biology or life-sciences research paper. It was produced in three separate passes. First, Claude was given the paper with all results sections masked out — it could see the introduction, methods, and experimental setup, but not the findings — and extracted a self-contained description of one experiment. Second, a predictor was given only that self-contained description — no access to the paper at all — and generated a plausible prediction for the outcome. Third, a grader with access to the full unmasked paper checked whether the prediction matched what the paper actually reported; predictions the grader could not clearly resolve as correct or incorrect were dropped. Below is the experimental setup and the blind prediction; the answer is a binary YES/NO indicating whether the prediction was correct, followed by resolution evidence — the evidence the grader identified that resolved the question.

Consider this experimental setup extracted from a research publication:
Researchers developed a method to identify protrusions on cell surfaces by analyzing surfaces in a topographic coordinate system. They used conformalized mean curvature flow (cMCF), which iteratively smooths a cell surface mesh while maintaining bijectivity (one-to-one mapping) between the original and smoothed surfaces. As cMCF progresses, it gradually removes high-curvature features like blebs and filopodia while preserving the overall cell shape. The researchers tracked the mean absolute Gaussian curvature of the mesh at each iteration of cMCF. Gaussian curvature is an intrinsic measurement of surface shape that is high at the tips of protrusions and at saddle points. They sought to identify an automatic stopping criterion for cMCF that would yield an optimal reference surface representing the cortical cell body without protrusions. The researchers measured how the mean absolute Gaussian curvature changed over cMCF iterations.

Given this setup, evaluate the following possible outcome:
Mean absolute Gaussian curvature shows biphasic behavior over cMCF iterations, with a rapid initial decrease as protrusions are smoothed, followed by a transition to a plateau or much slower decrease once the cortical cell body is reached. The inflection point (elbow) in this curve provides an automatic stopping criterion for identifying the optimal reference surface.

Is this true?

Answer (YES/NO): YES